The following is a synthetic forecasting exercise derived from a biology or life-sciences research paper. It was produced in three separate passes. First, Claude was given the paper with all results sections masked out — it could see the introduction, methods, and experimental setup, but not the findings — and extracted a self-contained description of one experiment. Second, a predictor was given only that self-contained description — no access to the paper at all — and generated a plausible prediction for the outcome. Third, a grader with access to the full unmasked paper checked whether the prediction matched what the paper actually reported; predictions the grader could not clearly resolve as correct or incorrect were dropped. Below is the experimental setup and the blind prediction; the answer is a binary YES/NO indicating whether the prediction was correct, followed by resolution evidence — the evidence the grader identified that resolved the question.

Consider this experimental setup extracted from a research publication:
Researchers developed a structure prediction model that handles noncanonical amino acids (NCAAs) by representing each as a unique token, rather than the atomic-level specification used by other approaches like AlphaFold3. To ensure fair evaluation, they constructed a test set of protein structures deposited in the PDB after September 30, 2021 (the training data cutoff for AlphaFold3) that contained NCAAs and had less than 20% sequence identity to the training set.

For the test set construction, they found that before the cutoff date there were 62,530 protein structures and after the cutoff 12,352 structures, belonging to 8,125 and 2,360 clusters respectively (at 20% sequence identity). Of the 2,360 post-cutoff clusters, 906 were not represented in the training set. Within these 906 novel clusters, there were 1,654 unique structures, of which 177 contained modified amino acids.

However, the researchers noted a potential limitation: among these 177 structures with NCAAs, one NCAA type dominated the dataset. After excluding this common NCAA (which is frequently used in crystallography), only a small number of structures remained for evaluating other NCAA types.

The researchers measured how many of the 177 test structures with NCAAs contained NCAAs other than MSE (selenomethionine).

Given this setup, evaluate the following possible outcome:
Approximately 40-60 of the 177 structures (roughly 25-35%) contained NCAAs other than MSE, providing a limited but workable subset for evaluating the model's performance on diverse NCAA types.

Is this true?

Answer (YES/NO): YES